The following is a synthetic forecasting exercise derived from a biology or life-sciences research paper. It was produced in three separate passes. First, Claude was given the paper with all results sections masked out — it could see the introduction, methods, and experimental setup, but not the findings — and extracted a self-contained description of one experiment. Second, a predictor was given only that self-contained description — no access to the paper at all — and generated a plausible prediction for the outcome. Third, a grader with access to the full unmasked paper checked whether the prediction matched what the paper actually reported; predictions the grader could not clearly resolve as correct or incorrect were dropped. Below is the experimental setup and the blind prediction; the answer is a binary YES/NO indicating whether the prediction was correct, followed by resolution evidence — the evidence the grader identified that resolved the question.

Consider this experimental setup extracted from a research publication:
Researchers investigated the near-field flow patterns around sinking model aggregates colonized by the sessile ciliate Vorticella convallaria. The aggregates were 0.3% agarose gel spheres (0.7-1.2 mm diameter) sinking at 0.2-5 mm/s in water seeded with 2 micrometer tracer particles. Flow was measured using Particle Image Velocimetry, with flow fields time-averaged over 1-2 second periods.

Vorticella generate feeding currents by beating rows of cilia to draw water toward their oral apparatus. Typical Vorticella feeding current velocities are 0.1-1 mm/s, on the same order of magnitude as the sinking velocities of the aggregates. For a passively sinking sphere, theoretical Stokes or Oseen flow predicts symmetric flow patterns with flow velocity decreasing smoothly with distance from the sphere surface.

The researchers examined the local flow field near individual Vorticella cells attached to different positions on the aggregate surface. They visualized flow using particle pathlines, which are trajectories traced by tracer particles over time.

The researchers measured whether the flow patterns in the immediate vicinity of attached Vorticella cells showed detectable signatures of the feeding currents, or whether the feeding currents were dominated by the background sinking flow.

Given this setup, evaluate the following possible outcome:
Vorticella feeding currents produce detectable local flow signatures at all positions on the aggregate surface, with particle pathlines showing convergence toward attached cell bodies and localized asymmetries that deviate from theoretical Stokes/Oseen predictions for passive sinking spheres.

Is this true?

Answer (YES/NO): NO